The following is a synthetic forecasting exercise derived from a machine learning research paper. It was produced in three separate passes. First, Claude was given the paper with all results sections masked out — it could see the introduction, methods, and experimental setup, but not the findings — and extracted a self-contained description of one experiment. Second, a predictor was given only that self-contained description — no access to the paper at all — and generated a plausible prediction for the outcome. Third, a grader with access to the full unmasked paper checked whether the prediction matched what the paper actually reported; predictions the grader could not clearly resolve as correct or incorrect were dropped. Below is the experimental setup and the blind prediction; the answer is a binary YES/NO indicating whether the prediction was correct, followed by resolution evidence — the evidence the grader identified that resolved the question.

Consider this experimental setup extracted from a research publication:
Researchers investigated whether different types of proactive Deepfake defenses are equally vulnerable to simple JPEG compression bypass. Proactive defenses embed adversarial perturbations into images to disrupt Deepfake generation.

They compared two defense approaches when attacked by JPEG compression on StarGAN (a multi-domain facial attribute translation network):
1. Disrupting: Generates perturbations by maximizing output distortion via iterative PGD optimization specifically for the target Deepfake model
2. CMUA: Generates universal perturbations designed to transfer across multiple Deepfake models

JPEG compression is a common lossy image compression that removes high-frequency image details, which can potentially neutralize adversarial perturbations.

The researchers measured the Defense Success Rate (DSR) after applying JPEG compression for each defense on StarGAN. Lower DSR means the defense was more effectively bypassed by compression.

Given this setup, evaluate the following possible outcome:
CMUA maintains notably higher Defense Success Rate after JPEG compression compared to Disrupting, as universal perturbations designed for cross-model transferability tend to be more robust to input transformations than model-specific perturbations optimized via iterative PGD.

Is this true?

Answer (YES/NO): NO